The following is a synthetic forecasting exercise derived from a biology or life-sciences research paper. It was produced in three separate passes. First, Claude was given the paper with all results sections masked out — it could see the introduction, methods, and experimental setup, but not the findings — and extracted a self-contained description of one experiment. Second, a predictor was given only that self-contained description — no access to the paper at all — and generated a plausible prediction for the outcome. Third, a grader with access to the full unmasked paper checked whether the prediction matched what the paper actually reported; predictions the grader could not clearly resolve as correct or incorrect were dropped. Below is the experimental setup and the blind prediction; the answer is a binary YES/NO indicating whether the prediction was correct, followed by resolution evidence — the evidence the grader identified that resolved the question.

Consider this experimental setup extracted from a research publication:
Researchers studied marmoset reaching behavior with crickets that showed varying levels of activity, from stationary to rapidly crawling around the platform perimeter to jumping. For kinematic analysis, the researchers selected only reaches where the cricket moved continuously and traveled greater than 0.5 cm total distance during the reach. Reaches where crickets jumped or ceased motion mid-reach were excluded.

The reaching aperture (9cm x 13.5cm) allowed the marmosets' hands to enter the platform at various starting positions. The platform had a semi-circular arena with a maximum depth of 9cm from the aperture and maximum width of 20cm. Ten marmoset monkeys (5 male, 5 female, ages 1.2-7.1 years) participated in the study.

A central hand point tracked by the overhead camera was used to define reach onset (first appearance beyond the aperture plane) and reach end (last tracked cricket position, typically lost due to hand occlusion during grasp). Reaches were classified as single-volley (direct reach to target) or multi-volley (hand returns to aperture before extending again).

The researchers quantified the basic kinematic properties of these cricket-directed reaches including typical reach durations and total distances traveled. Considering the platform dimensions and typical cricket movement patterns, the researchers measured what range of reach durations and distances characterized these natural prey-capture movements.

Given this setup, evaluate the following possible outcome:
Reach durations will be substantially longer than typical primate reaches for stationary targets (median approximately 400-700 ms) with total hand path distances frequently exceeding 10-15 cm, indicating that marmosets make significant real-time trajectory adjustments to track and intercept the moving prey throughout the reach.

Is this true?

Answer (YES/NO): NO